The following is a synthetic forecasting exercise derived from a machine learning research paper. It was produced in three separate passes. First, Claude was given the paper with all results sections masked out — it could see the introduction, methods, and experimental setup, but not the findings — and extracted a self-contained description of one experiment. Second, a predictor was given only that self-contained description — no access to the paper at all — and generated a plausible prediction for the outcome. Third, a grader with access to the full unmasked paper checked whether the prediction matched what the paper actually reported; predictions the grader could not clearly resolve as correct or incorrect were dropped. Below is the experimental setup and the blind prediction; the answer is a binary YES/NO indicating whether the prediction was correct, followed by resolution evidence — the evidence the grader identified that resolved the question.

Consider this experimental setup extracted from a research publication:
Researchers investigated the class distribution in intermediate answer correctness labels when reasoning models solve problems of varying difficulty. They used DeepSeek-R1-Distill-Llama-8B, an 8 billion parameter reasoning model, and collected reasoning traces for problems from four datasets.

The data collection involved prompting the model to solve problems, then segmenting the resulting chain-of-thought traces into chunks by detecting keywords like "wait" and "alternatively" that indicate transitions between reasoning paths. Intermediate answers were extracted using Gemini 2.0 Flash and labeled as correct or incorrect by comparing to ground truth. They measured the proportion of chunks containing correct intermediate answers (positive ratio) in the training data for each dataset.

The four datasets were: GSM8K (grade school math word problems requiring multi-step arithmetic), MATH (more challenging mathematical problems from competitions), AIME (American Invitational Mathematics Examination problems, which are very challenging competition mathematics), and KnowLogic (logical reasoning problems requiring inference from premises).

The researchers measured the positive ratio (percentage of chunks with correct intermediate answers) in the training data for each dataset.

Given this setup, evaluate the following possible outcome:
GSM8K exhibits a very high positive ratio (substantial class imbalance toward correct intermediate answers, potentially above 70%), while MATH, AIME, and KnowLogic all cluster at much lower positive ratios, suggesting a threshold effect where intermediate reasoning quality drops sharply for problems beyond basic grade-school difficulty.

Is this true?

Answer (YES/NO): NO